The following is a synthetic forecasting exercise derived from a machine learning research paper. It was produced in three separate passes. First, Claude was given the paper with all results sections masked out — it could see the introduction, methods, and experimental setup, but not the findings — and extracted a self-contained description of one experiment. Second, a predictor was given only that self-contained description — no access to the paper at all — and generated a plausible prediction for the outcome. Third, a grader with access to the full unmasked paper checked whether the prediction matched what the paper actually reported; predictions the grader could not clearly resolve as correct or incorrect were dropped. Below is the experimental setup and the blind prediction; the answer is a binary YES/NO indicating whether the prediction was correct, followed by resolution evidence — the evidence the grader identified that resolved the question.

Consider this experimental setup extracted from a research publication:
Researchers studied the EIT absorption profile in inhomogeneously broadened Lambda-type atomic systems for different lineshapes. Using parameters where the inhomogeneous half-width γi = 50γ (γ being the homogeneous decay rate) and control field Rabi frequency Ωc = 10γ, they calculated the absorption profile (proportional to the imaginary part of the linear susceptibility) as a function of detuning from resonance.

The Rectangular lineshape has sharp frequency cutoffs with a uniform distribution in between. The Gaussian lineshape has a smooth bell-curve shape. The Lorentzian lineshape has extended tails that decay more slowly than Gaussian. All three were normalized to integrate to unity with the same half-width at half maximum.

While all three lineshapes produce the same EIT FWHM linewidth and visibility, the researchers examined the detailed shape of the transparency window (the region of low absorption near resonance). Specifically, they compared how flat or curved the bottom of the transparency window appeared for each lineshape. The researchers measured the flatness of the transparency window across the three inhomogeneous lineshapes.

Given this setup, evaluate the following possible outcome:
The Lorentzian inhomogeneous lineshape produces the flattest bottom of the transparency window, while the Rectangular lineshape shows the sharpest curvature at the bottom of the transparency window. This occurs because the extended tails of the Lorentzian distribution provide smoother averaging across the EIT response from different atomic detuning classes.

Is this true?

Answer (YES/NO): NO